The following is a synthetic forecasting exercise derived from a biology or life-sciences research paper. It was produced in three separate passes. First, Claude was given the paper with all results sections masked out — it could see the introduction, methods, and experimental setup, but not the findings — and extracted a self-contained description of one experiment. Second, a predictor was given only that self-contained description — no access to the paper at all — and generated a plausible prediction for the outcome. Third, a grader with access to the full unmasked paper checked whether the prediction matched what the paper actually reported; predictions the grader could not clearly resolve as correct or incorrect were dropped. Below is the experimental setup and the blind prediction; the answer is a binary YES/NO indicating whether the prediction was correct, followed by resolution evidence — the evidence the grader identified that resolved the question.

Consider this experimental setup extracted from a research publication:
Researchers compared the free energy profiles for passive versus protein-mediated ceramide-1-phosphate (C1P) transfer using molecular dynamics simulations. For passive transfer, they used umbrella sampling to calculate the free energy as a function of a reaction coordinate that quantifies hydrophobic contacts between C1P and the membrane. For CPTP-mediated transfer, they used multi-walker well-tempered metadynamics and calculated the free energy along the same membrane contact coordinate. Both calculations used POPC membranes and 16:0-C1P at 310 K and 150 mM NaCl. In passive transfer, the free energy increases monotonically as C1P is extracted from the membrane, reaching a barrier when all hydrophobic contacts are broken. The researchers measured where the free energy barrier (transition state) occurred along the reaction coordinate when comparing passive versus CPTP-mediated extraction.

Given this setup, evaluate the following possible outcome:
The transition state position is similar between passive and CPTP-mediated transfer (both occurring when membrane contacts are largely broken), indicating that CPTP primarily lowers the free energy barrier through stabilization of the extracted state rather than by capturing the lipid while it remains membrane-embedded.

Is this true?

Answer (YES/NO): NO